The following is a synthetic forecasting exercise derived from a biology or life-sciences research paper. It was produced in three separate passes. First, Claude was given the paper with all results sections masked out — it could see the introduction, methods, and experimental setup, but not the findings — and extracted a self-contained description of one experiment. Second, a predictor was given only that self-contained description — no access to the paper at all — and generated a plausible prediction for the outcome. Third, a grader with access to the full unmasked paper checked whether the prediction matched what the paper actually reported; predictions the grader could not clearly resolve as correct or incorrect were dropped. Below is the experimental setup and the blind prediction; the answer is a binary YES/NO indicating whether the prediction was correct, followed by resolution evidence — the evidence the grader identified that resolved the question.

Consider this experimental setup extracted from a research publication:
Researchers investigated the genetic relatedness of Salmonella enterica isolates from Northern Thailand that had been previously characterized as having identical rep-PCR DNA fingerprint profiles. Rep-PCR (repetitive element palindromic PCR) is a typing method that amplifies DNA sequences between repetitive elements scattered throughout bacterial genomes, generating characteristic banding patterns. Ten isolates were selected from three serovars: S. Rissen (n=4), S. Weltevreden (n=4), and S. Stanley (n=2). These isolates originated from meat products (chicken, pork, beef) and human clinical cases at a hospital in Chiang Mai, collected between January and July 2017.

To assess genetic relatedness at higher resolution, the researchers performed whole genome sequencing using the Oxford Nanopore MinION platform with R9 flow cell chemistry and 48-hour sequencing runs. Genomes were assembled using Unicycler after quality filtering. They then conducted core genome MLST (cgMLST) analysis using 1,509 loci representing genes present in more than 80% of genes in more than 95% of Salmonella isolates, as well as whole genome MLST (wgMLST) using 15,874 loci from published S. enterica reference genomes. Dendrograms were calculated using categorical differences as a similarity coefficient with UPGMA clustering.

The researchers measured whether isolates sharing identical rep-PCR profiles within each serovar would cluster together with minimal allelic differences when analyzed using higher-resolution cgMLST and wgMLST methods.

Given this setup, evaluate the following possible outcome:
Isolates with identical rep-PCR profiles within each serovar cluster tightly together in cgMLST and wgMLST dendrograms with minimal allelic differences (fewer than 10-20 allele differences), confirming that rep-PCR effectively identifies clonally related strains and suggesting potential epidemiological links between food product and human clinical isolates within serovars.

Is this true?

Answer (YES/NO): NO